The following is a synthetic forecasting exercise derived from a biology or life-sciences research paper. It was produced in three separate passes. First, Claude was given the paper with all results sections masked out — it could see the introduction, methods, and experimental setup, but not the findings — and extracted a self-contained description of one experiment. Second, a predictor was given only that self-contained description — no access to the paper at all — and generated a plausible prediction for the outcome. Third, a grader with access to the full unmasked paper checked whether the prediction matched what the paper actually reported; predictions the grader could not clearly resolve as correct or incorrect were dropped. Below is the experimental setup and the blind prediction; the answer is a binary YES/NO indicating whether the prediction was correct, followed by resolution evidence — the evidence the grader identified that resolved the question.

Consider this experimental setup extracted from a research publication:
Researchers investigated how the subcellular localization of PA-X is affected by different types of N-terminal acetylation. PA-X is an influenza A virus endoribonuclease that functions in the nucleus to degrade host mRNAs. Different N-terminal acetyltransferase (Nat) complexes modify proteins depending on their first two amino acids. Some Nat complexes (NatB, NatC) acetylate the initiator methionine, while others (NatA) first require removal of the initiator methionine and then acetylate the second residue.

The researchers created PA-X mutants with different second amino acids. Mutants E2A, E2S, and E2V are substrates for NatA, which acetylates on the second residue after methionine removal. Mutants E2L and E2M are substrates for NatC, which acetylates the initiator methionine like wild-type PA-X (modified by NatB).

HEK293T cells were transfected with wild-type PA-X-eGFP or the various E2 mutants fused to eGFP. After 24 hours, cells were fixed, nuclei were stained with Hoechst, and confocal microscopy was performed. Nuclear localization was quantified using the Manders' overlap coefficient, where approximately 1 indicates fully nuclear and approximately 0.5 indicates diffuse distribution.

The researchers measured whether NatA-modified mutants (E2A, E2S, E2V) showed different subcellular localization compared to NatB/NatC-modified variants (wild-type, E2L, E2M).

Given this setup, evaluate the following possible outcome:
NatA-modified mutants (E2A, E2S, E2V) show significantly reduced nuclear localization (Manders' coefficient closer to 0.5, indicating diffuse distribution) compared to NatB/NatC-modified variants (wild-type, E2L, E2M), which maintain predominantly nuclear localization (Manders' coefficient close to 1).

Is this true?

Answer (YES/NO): NO